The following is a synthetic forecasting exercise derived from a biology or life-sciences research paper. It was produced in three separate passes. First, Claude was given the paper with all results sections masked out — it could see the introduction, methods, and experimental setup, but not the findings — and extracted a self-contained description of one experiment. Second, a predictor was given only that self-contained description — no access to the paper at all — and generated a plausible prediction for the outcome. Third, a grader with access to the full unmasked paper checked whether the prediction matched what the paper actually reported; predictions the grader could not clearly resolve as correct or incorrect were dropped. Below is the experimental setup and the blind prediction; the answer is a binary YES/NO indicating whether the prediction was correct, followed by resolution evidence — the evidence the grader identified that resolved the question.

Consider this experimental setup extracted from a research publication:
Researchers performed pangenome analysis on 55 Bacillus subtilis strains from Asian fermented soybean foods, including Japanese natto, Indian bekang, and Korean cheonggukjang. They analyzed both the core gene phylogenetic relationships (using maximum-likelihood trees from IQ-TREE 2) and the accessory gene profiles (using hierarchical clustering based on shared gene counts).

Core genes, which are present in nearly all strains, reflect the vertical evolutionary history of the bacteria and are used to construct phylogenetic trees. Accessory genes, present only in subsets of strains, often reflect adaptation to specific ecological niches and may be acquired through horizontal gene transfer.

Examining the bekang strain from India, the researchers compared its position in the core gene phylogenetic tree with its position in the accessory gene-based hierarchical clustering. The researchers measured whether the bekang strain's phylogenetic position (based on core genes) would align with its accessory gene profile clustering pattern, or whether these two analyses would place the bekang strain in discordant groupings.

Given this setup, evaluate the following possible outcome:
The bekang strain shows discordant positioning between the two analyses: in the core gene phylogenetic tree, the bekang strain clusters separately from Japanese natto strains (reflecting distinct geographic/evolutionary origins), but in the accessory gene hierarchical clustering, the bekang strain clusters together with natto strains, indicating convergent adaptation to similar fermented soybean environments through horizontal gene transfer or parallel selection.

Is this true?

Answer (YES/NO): YES